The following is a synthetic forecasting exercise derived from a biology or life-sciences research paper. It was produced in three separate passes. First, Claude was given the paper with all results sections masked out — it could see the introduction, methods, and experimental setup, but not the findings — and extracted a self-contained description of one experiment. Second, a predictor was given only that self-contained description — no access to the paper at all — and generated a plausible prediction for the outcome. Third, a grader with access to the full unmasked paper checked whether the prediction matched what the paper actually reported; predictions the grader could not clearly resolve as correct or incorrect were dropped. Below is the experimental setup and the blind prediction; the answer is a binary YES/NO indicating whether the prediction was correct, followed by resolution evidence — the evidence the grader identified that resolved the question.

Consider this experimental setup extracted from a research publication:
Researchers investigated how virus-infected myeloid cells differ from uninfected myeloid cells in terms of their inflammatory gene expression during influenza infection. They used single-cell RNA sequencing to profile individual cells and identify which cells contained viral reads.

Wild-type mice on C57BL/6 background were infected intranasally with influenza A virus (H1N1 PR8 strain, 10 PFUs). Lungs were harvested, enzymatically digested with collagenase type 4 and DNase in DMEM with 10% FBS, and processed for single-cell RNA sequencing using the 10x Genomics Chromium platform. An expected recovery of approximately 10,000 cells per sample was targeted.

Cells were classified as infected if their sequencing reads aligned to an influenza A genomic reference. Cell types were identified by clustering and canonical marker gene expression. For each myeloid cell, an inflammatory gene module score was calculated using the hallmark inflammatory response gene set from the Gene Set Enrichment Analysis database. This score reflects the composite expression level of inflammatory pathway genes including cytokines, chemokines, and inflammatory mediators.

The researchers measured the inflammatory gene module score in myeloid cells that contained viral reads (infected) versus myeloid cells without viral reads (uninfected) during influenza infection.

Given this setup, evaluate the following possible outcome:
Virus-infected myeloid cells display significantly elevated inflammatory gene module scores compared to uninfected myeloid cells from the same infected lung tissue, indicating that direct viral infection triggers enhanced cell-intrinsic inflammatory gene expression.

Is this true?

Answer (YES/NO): YES